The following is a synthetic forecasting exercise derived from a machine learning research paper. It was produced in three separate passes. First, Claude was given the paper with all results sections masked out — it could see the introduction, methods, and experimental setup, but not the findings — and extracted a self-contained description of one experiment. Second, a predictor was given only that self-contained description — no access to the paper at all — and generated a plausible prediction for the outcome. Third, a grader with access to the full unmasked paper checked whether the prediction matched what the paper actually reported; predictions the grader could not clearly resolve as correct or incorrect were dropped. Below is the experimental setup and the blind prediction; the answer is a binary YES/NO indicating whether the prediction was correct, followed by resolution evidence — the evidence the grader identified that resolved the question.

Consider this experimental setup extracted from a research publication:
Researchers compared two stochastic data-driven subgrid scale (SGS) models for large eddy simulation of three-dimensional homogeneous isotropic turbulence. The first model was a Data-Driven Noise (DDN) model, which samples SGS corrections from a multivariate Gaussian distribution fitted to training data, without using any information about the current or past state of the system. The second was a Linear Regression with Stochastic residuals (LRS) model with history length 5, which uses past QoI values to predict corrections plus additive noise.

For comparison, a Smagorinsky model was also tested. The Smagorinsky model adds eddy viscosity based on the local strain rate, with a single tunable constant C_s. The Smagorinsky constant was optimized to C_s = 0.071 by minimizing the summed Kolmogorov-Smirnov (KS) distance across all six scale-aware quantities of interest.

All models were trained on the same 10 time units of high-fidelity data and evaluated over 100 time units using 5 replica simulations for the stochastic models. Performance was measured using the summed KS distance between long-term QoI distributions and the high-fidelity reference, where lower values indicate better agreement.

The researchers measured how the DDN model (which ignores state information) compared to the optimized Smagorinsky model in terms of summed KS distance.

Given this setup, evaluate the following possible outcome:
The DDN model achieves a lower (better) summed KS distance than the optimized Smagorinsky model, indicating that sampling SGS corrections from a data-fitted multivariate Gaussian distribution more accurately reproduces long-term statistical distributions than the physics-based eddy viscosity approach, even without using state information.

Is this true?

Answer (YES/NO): NO